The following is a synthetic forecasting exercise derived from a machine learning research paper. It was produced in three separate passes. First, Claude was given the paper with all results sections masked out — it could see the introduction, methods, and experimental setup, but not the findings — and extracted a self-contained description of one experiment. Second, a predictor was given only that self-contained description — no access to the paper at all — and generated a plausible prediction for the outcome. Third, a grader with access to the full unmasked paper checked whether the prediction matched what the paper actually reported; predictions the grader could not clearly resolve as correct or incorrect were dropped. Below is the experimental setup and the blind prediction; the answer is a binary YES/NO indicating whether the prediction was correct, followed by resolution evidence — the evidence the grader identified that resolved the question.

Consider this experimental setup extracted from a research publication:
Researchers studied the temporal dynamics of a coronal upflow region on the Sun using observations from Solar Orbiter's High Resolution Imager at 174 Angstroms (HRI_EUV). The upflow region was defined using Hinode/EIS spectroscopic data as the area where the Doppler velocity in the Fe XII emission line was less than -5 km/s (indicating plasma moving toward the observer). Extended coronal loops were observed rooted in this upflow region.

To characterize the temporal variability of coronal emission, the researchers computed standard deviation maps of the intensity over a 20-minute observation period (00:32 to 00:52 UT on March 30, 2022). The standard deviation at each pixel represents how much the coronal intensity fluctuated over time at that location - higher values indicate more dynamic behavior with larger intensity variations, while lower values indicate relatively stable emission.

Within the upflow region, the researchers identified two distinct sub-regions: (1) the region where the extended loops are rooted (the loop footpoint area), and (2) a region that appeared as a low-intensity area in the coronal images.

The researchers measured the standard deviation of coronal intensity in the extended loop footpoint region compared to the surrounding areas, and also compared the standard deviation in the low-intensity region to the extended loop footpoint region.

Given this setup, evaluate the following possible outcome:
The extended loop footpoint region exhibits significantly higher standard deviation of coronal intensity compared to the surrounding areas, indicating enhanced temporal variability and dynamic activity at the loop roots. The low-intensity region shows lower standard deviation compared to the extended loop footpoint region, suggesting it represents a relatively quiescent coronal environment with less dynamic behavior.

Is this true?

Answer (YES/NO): YES